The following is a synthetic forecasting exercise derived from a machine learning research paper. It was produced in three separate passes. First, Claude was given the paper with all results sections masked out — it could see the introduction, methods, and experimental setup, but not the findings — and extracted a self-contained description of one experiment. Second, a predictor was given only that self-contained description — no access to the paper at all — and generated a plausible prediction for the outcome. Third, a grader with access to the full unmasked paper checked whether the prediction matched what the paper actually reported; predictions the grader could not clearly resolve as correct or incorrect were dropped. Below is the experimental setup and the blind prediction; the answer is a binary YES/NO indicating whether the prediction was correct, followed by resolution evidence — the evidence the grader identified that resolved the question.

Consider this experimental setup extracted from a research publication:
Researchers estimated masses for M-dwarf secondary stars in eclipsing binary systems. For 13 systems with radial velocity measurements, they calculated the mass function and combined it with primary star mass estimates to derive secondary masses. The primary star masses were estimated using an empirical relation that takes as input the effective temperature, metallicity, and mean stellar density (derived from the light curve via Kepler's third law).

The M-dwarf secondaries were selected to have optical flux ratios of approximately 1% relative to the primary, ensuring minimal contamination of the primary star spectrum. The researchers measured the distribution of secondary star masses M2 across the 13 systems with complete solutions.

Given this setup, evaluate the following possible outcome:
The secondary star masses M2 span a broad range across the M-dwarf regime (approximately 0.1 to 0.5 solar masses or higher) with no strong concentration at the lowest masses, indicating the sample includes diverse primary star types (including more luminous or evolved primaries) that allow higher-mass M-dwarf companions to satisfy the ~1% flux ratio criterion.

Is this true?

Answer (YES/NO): YES